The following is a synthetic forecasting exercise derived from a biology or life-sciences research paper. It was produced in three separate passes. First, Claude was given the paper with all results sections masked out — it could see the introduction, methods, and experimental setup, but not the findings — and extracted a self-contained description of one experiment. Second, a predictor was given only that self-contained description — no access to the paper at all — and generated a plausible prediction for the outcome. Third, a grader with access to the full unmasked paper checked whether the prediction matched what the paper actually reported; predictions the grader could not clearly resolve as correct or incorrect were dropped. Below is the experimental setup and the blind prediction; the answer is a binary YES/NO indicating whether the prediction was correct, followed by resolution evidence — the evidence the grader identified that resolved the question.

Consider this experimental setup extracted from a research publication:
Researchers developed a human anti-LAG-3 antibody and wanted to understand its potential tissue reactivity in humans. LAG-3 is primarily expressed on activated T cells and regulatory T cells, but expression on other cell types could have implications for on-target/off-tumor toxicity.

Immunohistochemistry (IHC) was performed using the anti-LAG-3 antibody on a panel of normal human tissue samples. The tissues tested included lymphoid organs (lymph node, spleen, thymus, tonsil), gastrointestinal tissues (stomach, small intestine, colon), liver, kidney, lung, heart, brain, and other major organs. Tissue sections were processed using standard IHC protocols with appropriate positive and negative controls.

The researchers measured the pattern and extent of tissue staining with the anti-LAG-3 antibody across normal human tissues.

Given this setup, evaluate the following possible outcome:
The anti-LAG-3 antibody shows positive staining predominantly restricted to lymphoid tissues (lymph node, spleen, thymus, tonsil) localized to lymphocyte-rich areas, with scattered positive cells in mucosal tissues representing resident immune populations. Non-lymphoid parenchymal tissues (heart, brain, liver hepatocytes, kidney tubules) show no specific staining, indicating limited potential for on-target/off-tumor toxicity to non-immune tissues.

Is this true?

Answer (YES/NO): NO